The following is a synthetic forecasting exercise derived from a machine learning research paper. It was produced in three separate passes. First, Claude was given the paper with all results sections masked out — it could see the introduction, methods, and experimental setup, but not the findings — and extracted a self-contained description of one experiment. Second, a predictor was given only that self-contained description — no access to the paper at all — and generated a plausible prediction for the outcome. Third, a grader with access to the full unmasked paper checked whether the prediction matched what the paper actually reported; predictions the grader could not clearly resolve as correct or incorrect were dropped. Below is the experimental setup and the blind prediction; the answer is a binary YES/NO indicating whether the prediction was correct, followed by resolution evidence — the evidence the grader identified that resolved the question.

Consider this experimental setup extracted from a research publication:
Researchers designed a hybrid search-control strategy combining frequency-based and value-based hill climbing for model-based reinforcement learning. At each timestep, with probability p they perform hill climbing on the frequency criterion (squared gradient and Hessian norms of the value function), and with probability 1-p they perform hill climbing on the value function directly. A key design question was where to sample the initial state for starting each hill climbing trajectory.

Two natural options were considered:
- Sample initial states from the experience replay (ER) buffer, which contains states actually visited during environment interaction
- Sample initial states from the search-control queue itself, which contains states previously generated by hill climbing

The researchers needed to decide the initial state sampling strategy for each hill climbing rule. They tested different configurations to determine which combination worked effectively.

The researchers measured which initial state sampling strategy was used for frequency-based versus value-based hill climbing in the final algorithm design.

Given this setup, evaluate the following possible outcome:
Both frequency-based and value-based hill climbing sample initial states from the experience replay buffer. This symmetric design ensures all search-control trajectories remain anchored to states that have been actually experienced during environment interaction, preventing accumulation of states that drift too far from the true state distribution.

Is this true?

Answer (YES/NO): NO